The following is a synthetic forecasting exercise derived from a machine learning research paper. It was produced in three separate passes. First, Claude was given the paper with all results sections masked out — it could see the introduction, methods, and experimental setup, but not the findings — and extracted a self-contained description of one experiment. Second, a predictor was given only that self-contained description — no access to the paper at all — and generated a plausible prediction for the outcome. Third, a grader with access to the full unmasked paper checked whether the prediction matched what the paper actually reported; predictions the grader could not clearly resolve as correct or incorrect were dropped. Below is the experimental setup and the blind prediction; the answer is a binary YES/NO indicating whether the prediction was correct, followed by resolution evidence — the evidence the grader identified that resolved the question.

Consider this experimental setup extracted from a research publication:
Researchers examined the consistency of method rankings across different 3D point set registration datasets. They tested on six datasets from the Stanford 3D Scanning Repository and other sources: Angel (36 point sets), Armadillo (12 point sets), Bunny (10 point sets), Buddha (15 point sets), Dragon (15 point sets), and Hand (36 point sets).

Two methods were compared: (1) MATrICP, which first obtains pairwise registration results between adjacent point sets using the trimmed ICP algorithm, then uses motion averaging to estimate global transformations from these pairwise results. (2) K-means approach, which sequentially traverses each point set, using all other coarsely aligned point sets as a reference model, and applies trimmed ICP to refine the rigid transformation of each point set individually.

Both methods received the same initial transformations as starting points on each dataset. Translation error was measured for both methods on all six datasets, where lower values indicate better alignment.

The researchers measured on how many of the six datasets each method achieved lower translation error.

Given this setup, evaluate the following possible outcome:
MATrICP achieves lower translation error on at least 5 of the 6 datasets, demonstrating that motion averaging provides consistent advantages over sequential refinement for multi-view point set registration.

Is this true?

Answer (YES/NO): NO